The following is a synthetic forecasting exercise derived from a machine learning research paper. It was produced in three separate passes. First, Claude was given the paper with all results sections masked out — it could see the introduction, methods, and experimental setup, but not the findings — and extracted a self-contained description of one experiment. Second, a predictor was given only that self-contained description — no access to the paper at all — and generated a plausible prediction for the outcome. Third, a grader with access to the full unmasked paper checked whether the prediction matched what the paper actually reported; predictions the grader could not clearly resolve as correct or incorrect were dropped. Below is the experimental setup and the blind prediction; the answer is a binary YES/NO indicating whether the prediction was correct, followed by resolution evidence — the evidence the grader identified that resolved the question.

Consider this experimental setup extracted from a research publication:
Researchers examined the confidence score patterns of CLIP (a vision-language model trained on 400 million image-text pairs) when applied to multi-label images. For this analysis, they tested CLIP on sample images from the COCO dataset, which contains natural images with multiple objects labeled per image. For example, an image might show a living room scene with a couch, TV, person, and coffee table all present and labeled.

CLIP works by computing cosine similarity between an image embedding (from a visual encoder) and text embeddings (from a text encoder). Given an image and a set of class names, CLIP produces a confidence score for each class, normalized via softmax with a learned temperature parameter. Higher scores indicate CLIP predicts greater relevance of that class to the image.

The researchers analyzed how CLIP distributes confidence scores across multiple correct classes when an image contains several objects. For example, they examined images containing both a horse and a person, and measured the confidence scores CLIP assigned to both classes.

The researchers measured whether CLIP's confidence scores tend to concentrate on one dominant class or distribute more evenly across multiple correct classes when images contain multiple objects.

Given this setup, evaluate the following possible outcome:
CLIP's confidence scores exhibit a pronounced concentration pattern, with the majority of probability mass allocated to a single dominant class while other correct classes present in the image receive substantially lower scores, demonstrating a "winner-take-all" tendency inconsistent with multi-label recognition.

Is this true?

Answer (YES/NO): YES